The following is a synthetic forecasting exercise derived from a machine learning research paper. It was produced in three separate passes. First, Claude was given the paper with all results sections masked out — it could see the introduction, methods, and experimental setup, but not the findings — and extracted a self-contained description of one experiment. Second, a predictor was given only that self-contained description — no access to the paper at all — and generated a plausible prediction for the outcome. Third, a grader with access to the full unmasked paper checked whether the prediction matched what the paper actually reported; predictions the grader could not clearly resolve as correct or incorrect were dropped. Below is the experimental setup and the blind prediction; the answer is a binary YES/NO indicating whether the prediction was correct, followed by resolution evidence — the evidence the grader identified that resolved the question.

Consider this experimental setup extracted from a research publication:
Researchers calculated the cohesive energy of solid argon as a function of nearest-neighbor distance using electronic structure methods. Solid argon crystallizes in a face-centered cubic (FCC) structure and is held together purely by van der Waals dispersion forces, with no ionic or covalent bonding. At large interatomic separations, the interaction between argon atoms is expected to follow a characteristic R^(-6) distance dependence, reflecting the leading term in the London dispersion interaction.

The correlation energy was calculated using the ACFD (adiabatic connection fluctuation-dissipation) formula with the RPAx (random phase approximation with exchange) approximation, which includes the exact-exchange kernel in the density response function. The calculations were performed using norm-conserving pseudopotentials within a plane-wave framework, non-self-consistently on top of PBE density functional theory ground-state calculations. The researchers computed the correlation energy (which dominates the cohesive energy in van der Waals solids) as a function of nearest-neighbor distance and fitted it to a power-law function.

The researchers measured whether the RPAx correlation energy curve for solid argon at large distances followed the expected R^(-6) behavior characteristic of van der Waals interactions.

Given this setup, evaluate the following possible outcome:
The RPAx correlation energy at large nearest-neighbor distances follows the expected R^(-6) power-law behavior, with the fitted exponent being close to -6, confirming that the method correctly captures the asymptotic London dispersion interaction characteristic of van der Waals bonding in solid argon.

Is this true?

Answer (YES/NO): YES